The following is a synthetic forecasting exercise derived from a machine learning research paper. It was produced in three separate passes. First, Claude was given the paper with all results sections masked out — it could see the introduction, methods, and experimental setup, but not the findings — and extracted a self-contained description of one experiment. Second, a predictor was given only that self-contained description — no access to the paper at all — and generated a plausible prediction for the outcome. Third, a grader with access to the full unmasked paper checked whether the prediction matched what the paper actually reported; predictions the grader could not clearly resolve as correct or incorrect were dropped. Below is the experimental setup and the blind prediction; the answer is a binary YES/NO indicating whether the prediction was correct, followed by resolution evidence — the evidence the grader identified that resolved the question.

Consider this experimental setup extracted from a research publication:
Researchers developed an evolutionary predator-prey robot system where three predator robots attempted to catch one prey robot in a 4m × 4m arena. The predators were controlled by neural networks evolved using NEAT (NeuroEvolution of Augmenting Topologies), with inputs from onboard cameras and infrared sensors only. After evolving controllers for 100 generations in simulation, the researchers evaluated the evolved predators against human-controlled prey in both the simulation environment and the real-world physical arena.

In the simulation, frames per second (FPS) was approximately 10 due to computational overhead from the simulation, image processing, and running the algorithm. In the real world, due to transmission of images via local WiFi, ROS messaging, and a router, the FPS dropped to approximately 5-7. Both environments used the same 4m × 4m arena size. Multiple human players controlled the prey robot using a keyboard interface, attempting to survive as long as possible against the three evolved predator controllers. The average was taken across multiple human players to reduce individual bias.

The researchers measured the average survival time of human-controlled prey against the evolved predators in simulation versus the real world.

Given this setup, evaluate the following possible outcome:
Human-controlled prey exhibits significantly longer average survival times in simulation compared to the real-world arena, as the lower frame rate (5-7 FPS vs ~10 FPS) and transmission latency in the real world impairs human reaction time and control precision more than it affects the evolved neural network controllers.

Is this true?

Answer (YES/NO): NO